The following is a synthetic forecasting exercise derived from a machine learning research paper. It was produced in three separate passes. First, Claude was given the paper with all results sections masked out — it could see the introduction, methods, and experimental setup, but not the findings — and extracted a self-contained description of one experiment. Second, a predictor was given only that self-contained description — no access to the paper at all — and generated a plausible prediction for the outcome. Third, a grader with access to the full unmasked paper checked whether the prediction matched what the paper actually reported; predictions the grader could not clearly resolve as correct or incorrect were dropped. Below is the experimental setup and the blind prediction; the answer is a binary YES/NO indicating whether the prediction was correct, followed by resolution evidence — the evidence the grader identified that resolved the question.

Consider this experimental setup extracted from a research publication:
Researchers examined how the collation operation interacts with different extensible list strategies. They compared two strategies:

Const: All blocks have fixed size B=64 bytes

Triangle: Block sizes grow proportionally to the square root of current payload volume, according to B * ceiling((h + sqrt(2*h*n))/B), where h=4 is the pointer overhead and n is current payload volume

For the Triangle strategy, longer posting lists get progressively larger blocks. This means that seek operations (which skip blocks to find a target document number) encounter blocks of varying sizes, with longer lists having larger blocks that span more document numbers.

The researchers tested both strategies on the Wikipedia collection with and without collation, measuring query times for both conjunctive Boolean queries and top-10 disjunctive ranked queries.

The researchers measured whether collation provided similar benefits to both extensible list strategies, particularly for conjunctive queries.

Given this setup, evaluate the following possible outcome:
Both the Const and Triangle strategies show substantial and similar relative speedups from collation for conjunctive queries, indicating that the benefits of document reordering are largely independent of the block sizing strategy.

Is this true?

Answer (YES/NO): NO